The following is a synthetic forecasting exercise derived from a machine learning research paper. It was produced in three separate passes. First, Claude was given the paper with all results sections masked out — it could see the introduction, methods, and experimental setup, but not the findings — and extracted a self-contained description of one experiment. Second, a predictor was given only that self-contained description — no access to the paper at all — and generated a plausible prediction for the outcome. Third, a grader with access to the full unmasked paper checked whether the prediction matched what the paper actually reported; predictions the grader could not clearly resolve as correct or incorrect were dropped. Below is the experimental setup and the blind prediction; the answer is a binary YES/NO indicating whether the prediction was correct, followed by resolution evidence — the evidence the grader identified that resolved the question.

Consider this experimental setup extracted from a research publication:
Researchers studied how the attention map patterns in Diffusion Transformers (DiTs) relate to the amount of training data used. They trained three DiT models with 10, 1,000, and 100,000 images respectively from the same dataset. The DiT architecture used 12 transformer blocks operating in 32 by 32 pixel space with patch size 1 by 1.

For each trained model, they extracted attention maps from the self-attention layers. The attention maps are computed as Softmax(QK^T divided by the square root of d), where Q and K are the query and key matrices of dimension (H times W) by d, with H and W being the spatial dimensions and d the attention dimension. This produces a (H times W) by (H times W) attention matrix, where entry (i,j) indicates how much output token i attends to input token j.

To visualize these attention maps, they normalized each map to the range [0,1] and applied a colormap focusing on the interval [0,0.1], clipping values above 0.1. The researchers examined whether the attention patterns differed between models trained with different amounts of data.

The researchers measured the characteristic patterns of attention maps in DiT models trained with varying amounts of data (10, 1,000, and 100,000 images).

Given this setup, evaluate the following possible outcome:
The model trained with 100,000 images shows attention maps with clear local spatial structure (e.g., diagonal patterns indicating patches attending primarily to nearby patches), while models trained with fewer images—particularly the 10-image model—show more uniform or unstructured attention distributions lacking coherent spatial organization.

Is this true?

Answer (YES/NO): NO